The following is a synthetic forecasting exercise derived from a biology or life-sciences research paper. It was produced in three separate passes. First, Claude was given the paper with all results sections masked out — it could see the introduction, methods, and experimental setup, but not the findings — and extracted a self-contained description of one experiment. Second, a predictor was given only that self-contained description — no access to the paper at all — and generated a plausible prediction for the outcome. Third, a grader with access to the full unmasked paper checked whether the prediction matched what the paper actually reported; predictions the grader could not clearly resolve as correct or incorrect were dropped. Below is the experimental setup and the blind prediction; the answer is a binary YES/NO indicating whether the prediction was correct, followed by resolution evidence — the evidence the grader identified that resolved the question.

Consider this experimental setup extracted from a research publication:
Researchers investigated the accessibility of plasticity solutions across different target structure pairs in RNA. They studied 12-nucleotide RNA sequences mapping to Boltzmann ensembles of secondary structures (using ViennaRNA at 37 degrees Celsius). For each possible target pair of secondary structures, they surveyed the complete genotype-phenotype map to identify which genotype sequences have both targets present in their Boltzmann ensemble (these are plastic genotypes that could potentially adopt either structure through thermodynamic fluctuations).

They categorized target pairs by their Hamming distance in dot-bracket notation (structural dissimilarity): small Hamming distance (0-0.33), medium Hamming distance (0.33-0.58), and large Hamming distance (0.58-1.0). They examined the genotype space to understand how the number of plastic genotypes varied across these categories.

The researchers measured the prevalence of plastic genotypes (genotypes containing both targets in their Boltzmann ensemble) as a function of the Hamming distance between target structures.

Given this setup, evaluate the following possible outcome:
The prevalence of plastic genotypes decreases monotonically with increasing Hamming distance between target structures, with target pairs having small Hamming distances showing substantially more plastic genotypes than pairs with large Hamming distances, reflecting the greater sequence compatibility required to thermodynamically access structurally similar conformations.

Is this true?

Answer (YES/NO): YES